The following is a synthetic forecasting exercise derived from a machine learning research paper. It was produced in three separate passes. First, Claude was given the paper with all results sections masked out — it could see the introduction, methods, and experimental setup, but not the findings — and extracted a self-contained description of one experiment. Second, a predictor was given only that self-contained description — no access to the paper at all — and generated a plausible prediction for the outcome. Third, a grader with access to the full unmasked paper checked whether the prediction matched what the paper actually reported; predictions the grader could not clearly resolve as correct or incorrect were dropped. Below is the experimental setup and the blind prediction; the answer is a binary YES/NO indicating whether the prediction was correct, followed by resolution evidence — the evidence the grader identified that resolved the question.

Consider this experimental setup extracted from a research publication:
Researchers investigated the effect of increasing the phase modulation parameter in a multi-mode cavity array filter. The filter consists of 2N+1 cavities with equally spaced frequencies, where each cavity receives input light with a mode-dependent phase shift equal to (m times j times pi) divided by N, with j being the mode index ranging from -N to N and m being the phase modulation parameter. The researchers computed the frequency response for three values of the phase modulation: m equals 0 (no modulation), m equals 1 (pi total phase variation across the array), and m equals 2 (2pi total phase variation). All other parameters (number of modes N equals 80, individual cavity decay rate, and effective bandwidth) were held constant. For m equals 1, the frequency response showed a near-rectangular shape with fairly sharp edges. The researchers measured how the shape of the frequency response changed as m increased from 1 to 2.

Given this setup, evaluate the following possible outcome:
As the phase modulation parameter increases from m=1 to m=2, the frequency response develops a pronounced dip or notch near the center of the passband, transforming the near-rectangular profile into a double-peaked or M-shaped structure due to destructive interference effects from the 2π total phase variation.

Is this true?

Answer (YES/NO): YES